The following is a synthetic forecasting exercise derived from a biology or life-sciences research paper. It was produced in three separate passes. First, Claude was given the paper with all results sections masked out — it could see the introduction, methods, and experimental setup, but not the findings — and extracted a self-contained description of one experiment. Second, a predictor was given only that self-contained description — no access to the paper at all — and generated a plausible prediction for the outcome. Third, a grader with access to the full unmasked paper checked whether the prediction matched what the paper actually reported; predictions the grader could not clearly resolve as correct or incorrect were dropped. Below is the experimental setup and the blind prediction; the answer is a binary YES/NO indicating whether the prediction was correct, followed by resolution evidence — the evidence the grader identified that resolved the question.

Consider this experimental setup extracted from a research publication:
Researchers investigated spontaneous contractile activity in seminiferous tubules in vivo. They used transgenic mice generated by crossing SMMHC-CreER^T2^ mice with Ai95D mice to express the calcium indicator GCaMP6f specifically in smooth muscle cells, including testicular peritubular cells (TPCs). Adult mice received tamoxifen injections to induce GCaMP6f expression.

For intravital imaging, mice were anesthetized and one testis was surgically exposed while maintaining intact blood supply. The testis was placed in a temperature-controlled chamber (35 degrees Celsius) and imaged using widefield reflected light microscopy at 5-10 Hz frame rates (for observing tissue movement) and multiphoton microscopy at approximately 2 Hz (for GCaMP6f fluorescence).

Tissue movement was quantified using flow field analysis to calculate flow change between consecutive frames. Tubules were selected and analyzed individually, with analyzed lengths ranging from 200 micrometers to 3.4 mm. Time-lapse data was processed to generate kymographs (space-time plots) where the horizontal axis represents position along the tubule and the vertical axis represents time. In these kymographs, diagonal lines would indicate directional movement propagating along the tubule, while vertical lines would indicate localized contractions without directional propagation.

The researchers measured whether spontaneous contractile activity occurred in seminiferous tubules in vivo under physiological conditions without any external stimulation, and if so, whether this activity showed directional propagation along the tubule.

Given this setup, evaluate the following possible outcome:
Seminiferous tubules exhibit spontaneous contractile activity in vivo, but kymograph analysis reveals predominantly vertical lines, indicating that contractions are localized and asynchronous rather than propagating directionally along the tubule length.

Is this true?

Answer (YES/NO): NO